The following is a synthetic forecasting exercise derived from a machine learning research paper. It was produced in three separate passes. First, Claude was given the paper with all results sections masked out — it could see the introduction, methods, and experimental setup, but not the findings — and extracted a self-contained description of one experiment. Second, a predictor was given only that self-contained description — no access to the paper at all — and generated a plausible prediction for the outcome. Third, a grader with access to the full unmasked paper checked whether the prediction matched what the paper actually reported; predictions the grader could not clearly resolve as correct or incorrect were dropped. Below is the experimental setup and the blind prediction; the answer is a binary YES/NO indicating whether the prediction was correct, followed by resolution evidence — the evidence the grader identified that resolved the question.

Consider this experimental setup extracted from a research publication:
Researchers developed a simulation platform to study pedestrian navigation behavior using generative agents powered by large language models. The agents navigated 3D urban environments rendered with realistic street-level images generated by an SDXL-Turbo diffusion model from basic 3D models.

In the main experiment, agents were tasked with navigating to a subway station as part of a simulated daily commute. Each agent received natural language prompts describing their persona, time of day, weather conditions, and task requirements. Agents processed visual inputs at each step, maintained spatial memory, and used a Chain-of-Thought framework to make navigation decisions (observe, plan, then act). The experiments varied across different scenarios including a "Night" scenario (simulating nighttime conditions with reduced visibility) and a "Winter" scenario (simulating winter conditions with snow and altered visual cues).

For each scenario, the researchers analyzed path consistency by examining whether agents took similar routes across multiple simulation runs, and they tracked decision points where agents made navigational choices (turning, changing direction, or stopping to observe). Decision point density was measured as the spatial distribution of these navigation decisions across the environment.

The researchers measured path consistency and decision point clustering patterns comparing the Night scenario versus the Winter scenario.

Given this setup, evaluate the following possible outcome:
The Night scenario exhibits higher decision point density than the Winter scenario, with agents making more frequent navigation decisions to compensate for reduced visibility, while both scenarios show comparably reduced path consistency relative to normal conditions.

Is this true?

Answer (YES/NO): NO